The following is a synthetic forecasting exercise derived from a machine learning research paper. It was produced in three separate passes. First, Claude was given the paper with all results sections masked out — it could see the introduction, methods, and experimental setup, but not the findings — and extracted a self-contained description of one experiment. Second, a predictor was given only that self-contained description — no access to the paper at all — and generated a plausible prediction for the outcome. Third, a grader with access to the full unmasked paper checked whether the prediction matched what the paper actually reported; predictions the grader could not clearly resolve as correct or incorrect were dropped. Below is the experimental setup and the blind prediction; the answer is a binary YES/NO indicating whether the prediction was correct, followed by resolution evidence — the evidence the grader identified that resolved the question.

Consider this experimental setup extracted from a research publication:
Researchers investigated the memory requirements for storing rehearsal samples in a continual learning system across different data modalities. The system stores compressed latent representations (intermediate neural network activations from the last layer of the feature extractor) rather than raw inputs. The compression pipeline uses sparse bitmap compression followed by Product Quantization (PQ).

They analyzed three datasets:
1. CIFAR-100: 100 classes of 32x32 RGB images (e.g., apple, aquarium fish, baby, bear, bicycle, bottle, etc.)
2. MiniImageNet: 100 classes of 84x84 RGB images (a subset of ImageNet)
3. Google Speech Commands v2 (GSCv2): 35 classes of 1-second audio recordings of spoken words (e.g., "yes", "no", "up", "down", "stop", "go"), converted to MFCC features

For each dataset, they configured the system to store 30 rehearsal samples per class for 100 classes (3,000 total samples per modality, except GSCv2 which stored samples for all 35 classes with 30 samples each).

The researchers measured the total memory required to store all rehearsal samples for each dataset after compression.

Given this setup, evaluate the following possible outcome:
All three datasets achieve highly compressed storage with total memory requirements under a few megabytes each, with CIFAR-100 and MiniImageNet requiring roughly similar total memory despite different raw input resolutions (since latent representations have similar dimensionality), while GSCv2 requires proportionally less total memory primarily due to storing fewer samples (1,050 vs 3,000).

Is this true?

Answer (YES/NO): NO